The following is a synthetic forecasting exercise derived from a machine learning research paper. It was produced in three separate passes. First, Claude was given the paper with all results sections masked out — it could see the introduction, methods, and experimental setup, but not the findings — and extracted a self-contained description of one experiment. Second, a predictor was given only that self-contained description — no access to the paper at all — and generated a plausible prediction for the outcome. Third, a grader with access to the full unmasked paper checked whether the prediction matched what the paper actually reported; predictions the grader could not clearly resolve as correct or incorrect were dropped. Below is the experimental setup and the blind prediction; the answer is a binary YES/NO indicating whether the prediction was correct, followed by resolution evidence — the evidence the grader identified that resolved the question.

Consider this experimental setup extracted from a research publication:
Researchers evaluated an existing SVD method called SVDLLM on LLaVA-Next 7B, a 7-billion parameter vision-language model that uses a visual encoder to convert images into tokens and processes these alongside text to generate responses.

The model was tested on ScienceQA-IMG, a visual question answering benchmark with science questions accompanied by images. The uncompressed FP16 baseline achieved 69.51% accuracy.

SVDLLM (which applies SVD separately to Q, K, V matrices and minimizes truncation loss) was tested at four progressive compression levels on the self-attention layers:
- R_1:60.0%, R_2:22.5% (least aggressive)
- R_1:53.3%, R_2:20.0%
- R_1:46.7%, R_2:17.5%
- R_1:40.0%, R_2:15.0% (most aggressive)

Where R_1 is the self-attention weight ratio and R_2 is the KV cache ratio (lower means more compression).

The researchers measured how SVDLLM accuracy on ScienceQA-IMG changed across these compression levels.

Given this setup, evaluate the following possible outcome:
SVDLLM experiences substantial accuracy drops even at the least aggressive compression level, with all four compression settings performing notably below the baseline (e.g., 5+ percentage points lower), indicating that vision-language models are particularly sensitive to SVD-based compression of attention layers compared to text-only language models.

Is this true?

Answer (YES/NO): NO